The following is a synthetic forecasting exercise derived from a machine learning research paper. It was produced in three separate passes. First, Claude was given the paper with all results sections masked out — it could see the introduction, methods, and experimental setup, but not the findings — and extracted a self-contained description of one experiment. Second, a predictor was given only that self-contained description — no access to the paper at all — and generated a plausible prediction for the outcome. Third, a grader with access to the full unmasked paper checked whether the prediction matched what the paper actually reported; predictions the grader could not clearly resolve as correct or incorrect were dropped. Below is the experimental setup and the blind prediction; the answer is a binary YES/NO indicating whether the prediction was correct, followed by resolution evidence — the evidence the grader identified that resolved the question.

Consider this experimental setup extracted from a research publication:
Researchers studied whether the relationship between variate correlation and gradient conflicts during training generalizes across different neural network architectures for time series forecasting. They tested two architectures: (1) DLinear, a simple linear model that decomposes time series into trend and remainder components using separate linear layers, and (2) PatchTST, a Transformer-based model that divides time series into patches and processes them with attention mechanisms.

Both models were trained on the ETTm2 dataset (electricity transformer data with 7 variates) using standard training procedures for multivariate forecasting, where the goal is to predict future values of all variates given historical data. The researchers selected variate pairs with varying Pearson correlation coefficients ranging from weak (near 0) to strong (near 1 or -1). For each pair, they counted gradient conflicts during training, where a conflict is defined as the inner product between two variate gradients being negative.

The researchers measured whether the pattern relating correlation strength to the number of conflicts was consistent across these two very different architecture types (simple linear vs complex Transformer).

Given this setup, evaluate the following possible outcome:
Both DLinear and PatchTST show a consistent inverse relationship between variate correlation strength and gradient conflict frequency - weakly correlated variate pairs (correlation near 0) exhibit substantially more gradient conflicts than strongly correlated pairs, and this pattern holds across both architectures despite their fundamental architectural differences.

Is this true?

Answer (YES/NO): YES